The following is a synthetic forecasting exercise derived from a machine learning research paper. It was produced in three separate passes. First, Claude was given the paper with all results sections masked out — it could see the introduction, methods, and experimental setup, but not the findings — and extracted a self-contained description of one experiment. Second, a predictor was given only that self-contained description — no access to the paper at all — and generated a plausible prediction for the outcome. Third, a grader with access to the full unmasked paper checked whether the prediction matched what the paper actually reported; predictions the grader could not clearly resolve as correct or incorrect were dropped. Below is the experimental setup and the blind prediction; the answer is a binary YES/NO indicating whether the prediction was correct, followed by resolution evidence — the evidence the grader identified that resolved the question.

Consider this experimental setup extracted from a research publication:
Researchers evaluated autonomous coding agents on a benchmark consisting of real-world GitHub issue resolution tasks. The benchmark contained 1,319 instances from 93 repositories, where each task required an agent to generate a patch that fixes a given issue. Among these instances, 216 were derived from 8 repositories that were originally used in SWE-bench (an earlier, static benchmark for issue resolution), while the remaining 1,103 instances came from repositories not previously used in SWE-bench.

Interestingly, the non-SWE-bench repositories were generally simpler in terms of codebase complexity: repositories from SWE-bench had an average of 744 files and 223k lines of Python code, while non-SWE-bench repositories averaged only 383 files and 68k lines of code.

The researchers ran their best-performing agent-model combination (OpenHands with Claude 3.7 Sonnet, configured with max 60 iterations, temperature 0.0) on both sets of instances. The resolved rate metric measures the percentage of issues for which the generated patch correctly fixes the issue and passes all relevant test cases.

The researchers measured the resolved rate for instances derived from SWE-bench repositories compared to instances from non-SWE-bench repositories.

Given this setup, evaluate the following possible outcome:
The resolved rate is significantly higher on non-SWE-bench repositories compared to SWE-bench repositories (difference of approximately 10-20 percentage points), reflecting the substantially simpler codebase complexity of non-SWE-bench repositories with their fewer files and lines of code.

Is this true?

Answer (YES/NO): NO